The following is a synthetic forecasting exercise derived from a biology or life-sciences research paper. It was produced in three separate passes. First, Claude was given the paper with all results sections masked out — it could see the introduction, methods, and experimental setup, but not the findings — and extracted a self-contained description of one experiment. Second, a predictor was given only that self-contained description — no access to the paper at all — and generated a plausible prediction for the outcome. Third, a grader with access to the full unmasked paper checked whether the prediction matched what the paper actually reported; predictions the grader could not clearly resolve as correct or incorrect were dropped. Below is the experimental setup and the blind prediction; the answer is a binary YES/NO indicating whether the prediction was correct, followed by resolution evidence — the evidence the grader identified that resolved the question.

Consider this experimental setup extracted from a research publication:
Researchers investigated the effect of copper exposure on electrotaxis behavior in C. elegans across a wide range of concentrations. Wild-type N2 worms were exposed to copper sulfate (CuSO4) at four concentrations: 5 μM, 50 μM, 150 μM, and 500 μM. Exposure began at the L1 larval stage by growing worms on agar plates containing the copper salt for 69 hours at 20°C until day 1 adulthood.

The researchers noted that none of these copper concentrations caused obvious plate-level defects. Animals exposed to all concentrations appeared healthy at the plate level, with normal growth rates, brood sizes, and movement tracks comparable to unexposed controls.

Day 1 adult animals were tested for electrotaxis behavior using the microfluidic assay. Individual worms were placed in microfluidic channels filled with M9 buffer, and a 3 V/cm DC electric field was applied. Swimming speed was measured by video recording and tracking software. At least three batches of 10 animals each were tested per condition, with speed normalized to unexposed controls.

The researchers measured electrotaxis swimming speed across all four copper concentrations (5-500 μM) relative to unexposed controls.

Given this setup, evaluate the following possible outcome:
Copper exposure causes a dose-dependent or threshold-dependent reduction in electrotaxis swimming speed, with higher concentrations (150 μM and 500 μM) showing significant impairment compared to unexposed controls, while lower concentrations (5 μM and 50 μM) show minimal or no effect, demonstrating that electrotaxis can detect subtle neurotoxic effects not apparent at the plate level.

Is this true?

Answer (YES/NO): NO